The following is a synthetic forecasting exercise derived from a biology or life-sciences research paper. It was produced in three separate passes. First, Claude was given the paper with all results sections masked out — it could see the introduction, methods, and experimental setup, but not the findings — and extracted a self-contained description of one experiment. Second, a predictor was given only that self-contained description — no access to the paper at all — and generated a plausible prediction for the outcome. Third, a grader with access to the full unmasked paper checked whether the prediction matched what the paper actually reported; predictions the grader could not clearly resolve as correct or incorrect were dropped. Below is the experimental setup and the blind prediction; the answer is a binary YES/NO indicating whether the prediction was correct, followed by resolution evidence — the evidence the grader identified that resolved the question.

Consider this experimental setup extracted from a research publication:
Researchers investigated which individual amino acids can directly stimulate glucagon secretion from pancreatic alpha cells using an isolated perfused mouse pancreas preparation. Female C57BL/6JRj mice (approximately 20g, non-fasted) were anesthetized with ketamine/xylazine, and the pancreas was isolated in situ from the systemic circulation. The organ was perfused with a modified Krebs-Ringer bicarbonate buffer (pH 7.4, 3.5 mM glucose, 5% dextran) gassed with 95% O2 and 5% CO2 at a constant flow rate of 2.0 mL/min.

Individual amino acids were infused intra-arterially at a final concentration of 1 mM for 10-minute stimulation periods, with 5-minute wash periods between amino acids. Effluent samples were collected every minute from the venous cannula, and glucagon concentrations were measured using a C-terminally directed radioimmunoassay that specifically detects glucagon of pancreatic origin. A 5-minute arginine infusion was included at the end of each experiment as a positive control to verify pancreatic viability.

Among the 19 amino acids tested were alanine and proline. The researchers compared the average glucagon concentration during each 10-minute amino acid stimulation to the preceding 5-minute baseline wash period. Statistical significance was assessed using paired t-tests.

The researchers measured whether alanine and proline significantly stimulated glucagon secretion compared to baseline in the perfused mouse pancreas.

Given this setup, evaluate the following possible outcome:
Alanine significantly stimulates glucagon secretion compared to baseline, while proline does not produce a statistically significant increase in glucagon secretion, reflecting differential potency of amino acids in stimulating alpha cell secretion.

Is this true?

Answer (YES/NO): NO